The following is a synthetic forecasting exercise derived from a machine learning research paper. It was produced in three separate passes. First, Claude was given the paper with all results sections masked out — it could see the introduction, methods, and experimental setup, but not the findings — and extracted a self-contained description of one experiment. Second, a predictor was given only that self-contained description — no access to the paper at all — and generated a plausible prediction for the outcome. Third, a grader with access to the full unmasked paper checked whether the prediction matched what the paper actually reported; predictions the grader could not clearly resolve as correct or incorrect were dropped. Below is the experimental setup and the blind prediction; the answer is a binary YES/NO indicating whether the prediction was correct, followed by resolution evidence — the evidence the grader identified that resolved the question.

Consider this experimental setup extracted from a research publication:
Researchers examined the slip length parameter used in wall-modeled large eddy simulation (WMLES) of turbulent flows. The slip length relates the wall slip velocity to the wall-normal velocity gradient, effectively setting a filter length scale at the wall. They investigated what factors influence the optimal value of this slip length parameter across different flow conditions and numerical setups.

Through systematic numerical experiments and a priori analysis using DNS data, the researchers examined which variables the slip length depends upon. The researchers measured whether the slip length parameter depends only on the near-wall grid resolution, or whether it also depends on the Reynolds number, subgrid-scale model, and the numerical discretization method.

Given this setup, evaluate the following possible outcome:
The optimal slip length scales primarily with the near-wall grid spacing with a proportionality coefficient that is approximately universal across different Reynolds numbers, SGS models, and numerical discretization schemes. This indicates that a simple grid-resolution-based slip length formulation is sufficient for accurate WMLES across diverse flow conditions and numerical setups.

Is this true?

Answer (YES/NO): NO